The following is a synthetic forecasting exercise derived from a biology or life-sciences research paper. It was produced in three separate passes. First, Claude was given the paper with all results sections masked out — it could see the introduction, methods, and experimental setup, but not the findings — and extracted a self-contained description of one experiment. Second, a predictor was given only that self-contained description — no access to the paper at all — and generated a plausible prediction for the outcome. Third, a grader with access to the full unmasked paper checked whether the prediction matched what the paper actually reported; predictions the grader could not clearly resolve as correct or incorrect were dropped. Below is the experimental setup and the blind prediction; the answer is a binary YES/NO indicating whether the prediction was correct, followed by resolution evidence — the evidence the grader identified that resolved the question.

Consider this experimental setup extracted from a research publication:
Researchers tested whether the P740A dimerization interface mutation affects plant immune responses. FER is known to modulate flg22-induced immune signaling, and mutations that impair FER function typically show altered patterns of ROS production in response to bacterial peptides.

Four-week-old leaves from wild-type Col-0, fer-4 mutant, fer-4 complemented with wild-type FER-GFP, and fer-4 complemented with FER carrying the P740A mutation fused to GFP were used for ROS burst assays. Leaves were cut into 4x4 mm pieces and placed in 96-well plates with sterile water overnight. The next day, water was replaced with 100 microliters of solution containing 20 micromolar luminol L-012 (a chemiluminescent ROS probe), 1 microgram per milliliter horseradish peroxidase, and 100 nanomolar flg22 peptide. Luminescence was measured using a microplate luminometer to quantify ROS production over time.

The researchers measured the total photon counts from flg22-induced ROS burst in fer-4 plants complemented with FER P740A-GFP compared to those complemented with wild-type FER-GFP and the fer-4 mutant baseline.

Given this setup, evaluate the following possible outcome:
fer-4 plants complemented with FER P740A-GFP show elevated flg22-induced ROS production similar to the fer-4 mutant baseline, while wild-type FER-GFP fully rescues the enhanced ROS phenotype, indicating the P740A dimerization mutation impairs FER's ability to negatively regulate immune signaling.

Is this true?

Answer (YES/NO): NO